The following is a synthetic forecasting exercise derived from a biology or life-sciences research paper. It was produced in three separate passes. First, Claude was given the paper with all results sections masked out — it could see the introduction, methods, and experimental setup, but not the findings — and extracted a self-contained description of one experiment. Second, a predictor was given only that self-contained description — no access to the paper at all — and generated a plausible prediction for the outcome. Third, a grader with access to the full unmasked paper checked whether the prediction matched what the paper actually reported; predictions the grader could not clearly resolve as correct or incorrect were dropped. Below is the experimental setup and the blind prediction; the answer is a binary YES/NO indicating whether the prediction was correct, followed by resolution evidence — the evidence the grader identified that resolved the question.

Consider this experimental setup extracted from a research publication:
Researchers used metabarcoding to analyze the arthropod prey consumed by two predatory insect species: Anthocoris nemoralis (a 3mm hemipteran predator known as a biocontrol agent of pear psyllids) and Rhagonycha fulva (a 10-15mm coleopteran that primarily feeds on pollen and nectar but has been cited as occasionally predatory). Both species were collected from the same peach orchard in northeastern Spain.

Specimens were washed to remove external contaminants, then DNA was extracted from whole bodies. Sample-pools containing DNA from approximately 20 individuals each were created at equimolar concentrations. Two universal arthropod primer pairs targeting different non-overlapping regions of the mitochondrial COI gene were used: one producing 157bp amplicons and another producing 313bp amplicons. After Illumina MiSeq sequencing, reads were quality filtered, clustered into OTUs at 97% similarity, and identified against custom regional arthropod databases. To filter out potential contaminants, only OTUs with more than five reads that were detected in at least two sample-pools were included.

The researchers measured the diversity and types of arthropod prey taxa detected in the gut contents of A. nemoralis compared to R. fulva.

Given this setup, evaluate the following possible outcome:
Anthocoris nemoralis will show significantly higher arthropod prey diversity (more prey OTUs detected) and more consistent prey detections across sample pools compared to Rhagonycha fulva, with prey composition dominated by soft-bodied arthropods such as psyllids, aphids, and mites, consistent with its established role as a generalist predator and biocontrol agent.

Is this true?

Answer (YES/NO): NO